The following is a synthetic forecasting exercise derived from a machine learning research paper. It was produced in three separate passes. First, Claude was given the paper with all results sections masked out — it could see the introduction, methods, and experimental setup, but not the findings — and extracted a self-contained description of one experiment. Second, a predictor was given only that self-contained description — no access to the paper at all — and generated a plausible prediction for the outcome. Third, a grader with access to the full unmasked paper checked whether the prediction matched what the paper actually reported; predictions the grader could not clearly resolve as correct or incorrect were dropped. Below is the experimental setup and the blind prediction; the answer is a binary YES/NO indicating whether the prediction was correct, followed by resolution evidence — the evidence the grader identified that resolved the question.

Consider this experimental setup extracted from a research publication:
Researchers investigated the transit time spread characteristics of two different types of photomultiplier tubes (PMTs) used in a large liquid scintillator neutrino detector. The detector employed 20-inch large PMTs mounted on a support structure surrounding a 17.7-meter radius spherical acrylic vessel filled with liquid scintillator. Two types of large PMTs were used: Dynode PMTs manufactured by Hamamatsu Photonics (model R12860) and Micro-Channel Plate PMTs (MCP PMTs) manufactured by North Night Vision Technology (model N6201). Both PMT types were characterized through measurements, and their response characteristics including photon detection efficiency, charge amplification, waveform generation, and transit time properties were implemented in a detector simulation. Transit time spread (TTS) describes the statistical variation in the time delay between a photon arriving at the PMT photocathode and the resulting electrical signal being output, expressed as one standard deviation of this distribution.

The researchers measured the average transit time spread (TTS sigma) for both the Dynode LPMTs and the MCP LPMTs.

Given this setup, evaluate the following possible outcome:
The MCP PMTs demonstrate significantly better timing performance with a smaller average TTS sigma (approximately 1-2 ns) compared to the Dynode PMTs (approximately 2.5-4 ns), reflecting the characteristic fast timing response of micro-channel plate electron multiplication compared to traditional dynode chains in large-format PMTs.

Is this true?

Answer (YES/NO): NO